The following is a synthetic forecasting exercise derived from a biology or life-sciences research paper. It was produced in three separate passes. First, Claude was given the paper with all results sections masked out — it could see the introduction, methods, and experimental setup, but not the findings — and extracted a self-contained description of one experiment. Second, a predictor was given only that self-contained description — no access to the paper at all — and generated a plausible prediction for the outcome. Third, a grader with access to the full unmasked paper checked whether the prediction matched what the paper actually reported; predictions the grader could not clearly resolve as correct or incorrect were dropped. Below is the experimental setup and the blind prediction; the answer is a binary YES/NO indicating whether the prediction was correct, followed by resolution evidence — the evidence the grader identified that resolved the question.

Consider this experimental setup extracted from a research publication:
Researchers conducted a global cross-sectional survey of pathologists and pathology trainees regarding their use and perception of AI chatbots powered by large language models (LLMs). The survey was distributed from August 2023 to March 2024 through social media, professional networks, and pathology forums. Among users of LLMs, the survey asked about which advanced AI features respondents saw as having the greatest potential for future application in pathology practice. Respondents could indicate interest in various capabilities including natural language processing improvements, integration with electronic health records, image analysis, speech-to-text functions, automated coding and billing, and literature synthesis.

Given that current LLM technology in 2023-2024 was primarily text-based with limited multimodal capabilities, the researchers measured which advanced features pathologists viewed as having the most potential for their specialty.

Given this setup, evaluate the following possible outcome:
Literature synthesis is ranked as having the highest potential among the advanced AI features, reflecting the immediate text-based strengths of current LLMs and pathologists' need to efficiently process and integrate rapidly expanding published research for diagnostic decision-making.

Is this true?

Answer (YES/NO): NO